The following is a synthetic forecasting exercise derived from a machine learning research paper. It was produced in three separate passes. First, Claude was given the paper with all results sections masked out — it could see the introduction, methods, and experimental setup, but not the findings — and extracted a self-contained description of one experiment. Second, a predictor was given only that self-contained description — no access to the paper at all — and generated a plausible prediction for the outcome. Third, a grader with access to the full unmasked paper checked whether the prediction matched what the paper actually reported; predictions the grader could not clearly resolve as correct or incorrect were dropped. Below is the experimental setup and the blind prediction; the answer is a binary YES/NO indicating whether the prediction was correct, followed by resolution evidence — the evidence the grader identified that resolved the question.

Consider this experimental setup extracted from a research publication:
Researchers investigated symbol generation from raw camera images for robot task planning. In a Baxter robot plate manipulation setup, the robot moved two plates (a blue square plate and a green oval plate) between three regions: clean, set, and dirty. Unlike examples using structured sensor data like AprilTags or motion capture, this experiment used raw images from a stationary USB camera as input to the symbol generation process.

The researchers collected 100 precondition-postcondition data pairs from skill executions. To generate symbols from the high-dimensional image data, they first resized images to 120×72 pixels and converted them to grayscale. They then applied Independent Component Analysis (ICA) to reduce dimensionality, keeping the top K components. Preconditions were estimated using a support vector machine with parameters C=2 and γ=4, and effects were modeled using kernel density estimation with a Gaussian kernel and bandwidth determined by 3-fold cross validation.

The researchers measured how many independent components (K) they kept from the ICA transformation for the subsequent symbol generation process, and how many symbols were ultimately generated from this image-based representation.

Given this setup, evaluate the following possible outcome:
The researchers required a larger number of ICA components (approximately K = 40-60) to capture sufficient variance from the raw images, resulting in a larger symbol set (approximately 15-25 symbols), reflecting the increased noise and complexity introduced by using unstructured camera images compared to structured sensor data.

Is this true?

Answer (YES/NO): NO